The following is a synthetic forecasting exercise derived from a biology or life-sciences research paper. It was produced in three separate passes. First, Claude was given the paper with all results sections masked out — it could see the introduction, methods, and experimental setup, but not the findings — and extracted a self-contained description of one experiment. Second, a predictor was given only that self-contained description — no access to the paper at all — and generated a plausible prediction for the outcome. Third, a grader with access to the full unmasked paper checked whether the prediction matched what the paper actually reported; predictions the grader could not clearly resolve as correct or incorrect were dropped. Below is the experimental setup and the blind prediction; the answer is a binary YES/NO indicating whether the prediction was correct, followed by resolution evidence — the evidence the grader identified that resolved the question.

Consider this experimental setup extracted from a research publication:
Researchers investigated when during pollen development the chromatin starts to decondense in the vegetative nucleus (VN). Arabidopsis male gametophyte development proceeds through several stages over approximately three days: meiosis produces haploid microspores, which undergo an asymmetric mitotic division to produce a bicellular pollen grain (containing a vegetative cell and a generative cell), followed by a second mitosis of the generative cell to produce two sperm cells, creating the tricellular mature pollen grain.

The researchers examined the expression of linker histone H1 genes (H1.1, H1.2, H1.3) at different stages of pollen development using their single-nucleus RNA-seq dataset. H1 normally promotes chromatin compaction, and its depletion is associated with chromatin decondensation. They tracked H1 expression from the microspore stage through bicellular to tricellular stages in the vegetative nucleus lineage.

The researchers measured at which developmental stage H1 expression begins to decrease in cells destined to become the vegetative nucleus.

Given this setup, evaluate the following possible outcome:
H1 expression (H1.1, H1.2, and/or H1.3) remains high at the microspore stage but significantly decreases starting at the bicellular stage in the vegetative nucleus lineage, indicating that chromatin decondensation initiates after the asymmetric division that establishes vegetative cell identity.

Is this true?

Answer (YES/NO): NO